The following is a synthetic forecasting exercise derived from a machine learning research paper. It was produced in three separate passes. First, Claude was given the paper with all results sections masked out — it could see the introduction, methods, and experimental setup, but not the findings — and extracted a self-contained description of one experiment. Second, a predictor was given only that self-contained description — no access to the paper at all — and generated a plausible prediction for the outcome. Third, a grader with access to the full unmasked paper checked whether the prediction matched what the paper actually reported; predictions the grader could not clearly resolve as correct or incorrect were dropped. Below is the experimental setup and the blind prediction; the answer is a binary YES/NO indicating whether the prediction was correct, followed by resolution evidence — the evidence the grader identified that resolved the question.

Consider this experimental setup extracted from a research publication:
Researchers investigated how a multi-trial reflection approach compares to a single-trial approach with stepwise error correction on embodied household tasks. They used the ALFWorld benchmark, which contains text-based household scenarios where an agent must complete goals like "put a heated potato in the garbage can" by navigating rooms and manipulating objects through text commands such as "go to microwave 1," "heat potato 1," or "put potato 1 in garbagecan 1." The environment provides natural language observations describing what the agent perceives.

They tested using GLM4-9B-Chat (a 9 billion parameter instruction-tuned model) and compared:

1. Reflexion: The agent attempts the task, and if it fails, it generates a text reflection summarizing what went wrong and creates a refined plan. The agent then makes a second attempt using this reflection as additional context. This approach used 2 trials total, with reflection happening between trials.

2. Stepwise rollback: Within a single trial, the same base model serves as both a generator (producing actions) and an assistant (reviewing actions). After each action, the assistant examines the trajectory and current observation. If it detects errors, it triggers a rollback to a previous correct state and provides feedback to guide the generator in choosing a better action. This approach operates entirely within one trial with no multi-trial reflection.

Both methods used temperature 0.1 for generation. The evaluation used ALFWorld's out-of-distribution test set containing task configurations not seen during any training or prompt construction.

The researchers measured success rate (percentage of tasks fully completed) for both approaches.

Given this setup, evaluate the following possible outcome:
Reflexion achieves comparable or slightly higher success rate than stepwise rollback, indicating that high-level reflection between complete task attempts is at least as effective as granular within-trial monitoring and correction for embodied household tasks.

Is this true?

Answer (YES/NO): NO